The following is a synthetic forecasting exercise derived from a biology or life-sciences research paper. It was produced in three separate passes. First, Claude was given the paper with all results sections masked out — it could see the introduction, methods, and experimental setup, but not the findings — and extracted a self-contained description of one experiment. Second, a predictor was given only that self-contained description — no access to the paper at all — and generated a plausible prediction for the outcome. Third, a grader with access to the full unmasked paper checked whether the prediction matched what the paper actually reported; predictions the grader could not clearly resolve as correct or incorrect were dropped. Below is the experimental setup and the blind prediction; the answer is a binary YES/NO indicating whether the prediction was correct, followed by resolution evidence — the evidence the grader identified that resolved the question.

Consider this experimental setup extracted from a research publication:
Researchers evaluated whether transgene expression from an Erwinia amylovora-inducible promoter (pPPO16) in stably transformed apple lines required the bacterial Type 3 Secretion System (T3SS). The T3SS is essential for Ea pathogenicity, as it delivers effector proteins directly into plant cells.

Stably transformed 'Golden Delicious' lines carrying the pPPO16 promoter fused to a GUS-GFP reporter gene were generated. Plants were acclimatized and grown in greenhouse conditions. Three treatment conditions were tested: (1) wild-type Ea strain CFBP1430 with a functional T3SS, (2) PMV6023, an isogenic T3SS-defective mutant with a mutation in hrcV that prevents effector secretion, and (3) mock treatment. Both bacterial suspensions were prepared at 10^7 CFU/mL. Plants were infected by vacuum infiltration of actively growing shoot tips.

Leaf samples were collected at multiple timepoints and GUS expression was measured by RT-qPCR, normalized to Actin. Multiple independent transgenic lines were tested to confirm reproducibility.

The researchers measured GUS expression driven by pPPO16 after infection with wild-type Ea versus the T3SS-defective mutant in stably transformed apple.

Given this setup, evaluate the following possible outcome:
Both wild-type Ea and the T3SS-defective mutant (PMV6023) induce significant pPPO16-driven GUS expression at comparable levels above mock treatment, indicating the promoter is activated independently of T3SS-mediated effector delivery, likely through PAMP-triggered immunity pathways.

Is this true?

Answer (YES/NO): NO